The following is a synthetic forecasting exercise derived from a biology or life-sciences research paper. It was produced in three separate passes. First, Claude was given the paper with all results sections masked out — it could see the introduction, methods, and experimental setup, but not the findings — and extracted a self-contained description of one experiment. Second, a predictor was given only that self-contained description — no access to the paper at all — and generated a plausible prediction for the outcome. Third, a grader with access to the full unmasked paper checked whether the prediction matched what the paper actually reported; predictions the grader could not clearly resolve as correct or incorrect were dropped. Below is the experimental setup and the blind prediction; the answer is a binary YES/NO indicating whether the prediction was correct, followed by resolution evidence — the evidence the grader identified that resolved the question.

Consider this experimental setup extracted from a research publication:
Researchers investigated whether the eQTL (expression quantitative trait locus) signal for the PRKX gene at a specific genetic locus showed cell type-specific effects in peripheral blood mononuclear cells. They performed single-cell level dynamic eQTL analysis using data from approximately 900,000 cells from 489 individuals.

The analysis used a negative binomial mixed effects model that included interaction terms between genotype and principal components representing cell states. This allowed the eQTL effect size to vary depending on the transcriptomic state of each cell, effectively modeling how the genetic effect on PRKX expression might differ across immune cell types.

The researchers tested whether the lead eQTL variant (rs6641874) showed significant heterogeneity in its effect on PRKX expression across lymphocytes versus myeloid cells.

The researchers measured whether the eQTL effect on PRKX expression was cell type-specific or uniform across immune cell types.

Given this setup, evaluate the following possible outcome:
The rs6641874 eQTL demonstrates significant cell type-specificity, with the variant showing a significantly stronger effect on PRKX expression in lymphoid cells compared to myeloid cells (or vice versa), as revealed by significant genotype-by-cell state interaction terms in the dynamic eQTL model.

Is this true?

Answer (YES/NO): YES